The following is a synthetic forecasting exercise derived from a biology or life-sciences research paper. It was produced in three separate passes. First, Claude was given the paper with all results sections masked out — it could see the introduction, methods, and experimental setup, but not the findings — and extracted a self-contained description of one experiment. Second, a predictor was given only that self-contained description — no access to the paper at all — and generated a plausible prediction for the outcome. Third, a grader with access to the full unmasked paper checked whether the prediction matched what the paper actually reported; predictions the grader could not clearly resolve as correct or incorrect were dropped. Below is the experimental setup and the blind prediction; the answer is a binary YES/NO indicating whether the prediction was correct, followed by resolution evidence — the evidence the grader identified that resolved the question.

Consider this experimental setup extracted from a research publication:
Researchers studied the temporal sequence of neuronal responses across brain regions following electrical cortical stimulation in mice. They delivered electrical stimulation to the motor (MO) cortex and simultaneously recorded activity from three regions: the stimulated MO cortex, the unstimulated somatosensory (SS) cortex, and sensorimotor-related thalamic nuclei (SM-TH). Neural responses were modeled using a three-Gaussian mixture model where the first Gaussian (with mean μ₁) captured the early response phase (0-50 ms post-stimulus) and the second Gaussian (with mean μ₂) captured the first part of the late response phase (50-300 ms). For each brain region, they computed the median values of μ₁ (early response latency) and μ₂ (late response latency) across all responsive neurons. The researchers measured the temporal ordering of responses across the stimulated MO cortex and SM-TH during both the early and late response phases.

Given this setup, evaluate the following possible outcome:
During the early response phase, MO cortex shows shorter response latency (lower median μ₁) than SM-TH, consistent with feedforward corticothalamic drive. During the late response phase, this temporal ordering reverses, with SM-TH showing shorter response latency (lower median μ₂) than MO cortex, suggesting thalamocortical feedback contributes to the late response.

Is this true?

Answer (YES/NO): YES